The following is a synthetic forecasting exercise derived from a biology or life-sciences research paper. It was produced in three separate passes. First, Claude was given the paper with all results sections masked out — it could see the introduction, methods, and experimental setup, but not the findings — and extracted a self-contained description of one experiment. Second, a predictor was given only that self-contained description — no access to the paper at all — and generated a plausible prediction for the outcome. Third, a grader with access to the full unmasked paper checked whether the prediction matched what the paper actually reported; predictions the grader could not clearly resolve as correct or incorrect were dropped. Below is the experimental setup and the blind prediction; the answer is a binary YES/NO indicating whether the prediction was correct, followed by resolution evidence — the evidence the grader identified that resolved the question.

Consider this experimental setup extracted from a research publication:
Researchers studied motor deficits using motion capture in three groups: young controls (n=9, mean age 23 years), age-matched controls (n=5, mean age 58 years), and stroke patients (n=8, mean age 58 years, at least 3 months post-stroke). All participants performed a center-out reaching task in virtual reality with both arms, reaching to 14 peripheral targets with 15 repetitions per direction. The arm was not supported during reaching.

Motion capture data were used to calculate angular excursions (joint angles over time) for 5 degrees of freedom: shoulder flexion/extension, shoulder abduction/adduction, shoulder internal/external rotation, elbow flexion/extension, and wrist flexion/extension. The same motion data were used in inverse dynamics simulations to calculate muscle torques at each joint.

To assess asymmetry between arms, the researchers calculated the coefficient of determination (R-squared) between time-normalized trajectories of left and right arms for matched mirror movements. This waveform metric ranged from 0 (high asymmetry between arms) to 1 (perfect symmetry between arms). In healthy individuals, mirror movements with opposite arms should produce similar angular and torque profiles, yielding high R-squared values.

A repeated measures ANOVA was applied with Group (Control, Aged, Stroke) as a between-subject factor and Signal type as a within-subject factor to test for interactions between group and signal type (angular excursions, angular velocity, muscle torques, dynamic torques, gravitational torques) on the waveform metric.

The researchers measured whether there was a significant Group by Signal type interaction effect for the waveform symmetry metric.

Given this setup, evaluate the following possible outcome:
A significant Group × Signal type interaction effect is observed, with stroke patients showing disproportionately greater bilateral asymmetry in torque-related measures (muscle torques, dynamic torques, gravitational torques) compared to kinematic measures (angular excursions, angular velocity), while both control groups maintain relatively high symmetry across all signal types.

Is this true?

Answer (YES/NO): NO